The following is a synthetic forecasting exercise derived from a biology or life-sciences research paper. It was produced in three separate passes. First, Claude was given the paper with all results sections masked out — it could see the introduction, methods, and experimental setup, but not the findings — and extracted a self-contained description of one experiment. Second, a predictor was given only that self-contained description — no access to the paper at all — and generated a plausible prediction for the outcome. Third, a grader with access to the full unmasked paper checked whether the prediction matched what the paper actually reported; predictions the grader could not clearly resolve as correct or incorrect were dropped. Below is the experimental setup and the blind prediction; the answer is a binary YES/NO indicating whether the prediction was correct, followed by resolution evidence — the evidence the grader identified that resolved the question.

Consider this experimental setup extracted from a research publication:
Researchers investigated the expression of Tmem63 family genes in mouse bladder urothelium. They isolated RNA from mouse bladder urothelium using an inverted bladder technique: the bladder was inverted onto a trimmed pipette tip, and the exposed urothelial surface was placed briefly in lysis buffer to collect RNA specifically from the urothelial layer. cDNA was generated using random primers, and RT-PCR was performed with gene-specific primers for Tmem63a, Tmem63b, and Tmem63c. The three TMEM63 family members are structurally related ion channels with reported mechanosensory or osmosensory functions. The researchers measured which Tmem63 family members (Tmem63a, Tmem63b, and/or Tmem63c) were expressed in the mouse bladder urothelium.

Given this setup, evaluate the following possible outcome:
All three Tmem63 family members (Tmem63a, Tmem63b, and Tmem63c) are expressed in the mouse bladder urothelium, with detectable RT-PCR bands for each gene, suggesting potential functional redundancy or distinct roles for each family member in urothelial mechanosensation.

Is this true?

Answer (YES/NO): NO